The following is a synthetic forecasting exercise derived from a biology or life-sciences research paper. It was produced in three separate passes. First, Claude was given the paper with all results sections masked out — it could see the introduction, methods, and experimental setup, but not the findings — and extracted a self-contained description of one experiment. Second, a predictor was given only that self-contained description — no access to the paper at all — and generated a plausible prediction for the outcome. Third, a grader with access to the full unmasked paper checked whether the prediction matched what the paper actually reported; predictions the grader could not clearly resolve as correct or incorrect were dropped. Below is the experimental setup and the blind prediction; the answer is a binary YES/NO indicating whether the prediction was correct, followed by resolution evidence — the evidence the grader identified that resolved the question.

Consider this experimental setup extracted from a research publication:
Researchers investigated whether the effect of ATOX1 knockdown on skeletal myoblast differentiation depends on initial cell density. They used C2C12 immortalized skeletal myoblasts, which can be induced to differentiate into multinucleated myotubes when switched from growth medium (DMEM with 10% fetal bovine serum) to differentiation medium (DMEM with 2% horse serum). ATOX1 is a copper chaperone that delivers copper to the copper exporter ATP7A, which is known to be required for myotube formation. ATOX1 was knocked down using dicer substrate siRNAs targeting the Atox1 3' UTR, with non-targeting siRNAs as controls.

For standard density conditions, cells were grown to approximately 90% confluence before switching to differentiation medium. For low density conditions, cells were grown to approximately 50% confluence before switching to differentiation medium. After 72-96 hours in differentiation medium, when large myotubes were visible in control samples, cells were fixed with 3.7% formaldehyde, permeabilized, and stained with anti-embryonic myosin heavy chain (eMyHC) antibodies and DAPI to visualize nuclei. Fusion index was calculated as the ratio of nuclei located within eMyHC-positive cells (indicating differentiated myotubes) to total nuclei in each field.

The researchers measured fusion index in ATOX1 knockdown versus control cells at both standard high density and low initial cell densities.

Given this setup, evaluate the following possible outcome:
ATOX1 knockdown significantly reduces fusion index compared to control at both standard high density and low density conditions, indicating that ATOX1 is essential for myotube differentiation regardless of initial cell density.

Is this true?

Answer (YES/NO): NO